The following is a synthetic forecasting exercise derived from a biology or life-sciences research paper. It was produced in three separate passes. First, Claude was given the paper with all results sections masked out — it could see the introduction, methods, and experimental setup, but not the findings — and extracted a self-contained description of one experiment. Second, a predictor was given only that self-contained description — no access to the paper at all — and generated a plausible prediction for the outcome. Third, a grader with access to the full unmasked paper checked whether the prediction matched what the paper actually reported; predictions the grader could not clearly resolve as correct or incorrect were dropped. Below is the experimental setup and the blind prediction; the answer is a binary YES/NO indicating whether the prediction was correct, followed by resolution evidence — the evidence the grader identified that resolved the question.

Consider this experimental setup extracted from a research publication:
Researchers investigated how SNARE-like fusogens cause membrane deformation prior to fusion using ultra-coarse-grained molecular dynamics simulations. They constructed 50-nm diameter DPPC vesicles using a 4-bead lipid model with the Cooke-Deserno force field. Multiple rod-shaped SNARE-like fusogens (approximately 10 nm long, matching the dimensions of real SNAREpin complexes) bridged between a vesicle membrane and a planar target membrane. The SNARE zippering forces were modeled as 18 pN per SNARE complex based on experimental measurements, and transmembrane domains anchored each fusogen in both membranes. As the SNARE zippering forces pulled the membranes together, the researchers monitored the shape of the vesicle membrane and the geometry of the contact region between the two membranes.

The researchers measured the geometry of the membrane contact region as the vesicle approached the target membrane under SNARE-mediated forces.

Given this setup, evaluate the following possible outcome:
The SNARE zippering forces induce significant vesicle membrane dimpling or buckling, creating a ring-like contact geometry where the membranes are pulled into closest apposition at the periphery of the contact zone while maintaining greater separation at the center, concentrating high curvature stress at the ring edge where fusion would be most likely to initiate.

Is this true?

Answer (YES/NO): NO